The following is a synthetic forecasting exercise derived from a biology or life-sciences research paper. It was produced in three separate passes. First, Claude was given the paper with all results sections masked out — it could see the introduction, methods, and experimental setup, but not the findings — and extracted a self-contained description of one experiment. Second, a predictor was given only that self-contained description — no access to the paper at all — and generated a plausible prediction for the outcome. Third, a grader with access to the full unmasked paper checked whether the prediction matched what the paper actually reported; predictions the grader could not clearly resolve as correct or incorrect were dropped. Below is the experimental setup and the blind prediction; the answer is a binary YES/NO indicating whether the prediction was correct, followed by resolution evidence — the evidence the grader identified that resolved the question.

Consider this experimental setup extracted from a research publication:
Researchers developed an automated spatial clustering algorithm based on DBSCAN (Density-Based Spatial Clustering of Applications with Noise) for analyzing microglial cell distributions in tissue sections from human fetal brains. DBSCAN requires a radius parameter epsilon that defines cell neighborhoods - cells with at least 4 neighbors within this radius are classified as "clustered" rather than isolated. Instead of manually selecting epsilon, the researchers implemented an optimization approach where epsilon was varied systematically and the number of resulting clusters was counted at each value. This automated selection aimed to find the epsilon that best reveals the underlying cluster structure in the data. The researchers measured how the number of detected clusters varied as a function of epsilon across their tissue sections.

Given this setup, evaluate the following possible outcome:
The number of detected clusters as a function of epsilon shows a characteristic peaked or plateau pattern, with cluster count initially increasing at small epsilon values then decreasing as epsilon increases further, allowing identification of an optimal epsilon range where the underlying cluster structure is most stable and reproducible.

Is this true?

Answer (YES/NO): YES